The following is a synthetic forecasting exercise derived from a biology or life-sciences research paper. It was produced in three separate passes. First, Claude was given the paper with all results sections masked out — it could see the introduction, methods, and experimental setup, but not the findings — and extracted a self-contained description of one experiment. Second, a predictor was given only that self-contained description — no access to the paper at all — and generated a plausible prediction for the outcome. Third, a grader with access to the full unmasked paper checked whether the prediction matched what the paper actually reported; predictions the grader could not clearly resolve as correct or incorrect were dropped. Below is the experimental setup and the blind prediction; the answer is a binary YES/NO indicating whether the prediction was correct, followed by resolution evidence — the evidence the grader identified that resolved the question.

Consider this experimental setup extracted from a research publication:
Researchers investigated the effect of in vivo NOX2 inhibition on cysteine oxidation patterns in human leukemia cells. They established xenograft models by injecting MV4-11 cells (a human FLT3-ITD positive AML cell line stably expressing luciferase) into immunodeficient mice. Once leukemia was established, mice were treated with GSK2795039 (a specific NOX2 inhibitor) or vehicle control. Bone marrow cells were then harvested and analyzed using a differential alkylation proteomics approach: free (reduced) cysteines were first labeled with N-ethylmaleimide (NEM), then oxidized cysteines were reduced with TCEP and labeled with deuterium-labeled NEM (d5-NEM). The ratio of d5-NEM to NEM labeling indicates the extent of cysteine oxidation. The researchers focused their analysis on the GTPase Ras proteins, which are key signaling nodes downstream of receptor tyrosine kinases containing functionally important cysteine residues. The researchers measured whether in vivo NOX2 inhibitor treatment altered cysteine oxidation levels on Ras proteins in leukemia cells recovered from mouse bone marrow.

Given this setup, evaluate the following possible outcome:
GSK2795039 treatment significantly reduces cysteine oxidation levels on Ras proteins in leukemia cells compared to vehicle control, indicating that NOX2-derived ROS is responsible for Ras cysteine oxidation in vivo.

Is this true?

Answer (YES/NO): YES